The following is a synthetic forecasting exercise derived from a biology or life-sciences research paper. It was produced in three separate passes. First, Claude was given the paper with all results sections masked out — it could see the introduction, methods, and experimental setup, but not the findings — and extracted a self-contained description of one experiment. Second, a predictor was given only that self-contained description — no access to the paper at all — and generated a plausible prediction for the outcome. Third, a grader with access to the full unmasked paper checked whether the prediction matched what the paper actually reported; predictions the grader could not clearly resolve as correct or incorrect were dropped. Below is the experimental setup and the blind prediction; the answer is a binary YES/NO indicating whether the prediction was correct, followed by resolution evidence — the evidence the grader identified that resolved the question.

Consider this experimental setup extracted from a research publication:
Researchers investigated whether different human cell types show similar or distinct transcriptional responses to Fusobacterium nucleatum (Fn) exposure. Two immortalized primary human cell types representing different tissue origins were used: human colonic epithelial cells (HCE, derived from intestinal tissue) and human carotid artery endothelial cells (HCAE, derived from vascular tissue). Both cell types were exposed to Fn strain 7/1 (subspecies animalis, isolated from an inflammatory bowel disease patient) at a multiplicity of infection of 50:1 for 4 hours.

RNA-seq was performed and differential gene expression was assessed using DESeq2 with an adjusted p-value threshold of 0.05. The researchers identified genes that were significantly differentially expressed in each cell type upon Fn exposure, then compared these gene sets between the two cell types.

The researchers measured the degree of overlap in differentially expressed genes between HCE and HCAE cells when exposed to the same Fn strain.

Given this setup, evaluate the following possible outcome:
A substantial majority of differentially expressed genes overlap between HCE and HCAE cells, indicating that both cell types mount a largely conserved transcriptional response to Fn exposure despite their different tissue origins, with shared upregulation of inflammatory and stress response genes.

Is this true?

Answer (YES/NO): NO